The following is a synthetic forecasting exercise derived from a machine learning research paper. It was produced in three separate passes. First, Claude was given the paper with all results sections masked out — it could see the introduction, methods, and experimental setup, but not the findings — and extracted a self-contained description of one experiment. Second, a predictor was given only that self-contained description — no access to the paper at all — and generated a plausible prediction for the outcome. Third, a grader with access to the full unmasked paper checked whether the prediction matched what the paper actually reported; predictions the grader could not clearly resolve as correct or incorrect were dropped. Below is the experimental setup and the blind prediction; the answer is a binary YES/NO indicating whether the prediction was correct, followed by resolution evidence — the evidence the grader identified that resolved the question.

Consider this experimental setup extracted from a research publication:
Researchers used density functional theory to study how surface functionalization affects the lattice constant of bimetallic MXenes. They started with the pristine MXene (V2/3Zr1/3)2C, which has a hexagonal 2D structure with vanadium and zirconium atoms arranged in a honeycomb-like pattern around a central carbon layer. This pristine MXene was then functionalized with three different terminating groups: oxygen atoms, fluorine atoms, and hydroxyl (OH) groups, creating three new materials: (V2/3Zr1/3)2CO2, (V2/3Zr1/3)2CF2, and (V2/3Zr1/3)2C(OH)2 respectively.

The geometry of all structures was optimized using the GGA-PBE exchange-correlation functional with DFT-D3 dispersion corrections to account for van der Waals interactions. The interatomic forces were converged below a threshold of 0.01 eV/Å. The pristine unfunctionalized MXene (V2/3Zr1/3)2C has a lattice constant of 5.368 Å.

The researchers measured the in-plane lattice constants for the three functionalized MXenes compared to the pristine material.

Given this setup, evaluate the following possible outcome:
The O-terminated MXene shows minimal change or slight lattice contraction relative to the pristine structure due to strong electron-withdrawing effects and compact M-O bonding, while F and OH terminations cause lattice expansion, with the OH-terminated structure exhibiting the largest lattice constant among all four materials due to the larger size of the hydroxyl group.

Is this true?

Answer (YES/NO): YES